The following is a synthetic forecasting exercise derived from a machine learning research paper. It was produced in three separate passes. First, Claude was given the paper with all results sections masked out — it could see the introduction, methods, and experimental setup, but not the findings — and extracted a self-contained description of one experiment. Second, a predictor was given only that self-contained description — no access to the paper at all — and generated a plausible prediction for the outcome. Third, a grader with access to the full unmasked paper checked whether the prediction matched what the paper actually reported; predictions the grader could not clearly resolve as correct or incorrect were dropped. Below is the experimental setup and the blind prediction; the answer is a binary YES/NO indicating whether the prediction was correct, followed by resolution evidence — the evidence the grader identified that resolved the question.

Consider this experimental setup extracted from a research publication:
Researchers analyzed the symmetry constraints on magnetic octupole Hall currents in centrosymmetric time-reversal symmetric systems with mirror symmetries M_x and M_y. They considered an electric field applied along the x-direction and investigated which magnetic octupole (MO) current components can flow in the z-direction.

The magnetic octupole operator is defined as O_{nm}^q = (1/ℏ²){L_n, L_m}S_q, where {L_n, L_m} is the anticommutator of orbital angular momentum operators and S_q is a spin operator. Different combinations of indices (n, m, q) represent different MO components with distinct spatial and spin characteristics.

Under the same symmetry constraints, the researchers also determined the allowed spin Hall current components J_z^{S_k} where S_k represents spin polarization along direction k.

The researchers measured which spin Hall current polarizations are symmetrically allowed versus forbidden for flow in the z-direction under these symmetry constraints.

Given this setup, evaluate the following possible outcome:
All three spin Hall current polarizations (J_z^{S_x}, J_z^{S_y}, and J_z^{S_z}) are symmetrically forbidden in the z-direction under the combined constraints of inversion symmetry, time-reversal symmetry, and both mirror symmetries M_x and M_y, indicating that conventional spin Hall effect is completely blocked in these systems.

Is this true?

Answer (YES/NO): NO